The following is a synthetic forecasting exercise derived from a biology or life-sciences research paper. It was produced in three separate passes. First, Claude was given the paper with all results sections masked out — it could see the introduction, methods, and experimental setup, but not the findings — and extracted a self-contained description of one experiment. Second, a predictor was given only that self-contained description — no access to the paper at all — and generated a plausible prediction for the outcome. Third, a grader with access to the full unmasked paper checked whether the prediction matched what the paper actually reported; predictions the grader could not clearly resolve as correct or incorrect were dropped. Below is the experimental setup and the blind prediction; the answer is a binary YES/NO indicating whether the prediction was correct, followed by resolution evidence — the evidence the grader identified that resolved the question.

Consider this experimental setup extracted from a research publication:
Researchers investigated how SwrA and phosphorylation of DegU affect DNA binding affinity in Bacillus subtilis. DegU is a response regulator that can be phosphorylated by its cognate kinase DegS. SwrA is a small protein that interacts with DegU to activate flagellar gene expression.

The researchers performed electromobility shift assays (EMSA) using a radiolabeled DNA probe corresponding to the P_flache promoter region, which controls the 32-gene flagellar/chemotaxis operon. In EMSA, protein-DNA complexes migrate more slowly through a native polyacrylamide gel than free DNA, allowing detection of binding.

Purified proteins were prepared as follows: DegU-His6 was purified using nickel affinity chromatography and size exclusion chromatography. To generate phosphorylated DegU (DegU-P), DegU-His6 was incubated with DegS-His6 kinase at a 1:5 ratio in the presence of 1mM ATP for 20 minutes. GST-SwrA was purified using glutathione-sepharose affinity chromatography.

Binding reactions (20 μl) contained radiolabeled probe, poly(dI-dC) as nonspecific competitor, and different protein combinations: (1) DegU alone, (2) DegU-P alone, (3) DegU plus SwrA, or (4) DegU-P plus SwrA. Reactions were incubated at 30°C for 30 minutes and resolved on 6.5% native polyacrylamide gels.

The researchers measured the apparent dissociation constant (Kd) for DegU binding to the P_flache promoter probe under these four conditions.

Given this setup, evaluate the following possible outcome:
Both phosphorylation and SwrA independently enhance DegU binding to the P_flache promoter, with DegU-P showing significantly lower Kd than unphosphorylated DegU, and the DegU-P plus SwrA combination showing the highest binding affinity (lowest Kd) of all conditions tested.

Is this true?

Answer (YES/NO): YES